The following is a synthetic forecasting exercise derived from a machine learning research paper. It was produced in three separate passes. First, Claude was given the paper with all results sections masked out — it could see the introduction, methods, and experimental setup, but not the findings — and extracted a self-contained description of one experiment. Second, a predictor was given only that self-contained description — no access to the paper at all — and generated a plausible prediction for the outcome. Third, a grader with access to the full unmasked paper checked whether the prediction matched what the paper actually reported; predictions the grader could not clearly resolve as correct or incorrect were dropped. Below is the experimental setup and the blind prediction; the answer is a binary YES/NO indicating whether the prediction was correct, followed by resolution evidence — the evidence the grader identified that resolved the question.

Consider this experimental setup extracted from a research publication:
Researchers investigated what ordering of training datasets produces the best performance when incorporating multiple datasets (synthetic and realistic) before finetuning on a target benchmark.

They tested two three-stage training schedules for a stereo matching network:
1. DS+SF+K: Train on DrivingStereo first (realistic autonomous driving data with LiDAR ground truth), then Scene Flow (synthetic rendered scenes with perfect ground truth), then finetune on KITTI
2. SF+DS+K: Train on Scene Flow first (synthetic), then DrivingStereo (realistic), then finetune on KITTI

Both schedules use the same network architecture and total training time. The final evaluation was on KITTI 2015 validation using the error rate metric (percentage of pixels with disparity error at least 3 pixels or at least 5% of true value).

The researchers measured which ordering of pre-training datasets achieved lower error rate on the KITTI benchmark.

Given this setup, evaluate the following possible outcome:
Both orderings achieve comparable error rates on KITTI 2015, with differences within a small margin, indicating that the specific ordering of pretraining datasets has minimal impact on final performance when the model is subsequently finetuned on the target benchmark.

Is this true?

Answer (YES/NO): NO